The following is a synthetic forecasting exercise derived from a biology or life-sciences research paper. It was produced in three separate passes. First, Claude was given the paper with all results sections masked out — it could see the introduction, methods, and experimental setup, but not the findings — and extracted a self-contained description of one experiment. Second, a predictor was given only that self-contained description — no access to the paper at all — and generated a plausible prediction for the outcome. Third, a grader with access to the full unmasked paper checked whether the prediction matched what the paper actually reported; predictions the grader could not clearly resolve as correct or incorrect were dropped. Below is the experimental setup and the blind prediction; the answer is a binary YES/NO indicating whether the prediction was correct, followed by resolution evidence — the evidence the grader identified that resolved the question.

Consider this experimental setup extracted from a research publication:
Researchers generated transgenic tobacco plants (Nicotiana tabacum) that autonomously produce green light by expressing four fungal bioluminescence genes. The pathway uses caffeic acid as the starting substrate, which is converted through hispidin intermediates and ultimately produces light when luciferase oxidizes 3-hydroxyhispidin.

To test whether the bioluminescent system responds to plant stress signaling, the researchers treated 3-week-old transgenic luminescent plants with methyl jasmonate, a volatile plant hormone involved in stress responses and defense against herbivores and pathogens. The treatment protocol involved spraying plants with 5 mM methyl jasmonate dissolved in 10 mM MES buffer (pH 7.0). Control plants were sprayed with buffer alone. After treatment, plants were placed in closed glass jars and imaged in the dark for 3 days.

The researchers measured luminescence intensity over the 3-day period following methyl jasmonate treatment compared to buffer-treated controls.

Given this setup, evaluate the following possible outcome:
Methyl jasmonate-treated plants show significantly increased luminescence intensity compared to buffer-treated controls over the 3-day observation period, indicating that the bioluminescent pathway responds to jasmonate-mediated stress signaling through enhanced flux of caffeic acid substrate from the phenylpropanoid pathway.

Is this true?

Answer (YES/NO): YES